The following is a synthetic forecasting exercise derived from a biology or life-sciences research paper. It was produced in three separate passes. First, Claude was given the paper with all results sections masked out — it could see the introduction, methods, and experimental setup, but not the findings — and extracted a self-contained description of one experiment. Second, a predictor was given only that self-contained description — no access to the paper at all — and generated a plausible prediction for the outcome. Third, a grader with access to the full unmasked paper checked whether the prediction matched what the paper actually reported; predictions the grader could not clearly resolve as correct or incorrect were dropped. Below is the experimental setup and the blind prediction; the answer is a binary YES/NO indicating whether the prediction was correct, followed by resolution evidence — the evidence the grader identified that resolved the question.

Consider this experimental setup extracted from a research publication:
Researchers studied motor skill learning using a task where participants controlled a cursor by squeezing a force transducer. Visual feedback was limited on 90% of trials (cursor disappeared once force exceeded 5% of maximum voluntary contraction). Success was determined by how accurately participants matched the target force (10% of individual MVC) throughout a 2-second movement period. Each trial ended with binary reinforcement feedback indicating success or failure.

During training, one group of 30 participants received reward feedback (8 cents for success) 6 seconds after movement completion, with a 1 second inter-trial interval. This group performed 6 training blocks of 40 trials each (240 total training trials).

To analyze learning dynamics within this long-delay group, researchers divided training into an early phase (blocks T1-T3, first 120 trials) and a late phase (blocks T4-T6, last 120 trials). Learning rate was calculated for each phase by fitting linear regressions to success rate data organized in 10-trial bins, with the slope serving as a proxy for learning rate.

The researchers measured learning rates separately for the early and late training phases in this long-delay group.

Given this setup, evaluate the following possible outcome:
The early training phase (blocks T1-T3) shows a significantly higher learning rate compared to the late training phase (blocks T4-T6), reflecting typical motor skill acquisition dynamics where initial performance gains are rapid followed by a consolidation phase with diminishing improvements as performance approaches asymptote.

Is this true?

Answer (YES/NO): YES